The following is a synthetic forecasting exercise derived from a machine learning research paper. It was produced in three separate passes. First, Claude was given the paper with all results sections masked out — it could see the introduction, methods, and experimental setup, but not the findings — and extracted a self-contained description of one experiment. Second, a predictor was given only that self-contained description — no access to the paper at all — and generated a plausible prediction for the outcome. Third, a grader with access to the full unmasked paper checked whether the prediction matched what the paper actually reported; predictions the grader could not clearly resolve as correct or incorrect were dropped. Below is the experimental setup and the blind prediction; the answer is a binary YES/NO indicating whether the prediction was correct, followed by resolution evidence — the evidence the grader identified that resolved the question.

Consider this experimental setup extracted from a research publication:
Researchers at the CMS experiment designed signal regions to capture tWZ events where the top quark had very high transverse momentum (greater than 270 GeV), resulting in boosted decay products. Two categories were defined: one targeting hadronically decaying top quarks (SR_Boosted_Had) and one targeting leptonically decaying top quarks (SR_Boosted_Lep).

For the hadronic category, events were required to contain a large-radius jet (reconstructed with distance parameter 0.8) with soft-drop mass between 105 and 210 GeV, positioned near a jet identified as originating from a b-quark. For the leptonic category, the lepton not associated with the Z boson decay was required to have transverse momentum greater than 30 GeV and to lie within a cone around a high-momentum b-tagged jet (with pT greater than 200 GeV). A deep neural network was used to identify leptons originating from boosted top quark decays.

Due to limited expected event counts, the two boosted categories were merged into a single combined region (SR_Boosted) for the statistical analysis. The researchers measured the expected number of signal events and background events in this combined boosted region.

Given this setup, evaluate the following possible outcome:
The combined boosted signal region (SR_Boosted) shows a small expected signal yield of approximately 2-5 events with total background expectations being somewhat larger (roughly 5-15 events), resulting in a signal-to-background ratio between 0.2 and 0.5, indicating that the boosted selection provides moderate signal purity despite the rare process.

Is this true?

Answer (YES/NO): NO